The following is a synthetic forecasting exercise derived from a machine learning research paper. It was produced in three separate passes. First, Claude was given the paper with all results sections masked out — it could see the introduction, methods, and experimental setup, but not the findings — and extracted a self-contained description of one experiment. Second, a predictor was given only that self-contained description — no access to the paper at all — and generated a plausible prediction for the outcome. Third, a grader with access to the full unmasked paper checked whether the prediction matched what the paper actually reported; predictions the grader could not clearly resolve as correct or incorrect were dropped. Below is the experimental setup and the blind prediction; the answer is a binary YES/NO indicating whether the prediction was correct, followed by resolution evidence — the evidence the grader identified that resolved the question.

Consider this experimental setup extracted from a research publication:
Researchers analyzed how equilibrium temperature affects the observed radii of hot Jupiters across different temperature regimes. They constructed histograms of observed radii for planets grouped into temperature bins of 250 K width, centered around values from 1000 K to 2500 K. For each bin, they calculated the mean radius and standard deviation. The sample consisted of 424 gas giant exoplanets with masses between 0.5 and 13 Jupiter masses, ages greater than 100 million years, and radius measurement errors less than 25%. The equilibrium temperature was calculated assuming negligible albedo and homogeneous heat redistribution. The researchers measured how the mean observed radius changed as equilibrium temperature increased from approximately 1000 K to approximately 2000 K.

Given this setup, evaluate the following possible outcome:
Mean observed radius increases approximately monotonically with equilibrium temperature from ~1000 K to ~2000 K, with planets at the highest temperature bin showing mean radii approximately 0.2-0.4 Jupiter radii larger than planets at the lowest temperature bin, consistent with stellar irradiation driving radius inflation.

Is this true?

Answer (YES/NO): NO